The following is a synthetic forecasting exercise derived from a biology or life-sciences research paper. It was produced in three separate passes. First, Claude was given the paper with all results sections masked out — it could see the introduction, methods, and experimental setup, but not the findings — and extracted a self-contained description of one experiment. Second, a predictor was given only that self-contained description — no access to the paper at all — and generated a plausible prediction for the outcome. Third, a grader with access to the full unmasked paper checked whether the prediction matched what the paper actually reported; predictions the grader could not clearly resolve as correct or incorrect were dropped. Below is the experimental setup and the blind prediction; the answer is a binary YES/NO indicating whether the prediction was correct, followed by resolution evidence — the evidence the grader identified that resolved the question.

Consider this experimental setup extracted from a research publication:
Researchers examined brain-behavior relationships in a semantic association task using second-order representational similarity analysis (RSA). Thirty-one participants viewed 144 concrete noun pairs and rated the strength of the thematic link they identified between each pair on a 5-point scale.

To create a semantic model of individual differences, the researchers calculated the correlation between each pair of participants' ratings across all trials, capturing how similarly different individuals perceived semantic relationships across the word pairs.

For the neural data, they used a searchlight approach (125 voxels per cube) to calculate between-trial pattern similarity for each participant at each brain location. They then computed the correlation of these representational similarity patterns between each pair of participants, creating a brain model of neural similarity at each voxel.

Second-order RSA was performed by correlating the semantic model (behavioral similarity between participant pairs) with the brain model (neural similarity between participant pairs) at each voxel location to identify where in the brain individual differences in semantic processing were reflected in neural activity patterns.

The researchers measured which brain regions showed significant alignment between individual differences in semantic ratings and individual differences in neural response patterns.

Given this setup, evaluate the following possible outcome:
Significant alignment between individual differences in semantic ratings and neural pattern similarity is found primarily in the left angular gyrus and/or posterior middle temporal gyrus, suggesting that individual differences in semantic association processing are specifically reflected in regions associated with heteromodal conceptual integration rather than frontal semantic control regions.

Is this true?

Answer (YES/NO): NO